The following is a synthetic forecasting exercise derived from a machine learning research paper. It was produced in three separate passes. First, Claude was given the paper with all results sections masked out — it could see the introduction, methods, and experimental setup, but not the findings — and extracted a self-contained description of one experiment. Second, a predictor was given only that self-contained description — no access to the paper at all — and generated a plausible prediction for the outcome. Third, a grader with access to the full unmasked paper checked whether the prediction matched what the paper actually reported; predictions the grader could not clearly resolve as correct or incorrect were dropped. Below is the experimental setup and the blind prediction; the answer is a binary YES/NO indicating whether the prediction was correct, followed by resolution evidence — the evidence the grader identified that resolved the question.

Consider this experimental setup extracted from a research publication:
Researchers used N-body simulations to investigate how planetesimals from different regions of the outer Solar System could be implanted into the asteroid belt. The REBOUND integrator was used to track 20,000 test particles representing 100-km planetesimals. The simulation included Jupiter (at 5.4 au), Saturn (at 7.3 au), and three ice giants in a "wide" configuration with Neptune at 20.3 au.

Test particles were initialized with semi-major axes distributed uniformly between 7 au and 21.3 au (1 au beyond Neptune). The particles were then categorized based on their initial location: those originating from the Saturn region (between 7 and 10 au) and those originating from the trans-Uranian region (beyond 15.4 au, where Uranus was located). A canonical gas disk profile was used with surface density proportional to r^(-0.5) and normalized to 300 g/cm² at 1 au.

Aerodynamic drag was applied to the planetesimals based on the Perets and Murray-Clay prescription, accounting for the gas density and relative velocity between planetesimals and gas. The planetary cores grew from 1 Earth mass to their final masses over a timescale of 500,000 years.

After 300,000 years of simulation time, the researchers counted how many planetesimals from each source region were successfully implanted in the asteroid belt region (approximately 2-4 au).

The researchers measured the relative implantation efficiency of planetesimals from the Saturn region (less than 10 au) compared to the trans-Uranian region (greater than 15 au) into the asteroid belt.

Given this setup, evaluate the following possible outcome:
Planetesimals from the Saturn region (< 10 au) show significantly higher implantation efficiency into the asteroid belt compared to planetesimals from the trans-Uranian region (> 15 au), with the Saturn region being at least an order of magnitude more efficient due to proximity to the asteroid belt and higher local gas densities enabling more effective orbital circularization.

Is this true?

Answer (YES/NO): NO